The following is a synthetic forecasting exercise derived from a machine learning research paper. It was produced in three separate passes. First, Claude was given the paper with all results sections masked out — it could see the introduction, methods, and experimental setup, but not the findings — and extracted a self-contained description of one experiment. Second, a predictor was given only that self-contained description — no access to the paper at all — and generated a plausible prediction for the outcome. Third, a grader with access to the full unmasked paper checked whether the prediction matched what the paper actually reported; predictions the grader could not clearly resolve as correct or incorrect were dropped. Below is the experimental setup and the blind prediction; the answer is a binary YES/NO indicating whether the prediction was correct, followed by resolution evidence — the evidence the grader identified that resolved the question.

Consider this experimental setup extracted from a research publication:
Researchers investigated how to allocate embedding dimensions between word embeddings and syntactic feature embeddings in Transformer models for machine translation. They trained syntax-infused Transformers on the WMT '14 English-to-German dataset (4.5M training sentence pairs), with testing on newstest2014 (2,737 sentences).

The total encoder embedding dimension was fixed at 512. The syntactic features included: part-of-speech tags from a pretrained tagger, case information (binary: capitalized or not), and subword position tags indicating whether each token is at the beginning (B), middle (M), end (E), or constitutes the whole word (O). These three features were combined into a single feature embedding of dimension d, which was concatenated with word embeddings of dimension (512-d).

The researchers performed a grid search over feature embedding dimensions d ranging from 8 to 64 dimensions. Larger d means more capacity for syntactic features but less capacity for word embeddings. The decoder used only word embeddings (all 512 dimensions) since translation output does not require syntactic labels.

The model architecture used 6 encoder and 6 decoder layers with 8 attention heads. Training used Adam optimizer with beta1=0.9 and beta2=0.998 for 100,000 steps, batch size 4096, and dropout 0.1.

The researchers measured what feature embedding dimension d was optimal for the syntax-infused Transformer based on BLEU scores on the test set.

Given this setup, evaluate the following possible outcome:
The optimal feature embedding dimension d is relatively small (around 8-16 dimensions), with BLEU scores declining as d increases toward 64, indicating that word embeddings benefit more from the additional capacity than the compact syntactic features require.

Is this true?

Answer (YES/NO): NO